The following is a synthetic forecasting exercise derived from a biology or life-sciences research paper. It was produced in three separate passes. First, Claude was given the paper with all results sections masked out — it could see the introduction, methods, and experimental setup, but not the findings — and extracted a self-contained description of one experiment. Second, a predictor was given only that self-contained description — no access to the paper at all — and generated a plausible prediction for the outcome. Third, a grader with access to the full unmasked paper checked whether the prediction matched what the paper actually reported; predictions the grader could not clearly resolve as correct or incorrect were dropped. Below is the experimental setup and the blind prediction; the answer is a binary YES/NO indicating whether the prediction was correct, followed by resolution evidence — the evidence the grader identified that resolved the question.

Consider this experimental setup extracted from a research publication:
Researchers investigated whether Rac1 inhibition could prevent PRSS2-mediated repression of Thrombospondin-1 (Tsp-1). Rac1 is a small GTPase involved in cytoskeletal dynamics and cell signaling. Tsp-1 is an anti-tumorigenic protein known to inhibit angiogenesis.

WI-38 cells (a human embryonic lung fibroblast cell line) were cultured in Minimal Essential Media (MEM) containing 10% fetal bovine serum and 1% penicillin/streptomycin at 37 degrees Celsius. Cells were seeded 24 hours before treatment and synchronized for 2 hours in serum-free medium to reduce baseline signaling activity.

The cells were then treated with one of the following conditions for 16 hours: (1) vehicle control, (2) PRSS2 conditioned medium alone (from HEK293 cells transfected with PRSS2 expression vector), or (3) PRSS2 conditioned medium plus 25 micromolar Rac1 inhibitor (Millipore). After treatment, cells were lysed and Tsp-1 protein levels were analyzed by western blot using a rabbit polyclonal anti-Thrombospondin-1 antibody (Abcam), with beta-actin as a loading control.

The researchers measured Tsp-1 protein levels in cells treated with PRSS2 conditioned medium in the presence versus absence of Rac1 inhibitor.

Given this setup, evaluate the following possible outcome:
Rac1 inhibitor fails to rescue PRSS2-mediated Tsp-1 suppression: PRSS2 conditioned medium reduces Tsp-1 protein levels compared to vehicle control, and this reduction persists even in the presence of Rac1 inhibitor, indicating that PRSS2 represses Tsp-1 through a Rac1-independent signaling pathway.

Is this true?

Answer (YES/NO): NO